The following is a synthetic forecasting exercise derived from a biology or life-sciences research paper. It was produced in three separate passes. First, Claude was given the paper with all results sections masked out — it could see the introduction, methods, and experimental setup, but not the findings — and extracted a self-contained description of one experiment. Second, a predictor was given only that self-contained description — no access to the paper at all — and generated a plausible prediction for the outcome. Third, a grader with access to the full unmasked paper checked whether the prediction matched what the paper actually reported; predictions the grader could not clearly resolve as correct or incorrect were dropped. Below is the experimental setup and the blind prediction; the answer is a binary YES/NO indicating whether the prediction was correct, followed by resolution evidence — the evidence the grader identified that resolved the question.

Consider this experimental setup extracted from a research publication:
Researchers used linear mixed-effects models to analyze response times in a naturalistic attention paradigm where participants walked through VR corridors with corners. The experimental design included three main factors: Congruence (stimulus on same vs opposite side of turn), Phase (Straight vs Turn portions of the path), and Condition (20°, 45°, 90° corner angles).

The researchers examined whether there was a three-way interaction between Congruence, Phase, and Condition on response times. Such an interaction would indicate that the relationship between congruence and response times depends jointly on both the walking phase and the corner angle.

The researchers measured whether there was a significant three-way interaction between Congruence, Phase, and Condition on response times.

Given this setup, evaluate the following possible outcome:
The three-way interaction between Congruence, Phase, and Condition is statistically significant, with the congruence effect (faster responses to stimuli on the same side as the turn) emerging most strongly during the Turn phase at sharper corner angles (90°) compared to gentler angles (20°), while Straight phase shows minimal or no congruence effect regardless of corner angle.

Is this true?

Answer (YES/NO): NO